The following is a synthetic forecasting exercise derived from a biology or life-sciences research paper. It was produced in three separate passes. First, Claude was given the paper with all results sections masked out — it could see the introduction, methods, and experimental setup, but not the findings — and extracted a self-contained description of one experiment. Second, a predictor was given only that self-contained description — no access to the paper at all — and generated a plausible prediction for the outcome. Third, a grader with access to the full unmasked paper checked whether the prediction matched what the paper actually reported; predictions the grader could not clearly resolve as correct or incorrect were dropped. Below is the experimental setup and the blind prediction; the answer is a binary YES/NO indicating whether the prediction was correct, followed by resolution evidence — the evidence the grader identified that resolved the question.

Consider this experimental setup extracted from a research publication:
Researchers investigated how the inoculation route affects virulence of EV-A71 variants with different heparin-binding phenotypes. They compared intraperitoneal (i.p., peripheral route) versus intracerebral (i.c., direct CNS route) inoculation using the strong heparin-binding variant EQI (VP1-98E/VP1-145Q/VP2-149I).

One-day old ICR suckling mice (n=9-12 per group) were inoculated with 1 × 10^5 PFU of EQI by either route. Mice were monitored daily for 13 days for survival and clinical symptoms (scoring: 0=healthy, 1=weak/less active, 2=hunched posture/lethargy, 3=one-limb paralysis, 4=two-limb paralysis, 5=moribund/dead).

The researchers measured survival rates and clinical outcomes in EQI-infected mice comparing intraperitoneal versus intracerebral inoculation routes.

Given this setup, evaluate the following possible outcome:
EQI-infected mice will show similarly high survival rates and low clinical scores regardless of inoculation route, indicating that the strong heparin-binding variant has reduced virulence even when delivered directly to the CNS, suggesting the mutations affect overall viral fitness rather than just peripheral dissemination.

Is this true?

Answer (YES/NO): NO